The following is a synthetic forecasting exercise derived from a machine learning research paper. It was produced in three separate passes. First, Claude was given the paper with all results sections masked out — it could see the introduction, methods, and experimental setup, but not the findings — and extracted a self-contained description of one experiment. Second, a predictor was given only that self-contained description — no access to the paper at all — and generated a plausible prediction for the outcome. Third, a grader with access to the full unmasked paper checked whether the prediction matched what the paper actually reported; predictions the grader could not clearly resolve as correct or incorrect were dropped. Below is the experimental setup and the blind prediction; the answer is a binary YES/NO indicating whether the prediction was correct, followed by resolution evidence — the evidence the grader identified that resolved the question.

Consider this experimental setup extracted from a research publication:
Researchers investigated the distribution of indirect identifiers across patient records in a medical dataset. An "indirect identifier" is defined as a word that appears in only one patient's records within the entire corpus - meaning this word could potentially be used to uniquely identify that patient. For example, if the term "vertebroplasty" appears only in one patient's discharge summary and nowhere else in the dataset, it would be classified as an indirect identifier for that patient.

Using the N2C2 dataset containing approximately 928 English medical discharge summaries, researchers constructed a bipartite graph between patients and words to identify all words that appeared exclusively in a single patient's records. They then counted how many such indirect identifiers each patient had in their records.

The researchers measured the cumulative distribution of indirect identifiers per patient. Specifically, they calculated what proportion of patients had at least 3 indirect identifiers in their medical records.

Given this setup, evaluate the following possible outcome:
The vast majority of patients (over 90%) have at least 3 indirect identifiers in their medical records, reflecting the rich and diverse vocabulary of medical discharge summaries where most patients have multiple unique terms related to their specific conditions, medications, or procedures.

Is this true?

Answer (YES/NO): YES